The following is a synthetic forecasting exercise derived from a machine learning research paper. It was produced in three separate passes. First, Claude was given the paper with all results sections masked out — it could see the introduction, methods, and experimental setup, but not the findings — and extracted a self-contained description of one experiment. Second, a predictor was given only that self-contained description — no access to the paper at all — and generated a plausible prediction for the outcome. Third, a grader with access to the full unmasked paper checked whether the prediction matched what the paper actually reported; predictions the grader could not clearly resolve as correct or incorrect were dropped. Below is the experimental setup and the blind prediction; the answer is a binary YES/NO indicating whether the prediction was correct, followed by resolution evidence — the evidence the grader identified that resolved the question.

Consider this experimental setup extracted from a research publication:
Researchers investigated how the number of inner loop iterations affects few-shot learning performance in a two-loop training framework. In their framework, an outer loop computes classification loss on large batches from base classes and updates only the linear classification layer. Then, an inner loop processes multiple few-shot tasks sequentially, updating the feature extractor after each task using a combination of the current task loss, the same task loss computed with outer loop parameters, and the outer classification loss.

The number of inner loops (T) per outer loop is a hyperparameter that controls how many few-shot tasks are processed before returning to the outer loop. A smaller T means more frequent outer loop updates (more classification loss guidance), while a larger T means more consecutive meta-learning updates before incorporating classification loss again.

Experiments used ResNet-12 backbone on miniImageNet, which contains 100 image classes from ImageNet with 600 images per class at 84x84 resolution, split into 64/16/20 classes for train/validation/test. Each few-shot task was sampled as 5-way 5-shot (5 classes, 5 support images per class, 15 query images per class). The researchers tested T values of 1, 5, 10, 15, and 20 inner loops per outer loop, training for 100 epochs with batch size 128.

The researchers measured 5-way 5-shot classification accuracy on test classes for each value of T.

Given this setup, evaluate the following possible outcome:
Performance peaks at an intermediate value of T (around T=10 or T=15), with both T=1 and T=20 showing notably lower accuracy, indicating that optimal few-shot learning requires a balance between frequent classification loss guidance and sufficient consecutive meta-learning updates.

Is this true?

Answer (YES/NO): YES